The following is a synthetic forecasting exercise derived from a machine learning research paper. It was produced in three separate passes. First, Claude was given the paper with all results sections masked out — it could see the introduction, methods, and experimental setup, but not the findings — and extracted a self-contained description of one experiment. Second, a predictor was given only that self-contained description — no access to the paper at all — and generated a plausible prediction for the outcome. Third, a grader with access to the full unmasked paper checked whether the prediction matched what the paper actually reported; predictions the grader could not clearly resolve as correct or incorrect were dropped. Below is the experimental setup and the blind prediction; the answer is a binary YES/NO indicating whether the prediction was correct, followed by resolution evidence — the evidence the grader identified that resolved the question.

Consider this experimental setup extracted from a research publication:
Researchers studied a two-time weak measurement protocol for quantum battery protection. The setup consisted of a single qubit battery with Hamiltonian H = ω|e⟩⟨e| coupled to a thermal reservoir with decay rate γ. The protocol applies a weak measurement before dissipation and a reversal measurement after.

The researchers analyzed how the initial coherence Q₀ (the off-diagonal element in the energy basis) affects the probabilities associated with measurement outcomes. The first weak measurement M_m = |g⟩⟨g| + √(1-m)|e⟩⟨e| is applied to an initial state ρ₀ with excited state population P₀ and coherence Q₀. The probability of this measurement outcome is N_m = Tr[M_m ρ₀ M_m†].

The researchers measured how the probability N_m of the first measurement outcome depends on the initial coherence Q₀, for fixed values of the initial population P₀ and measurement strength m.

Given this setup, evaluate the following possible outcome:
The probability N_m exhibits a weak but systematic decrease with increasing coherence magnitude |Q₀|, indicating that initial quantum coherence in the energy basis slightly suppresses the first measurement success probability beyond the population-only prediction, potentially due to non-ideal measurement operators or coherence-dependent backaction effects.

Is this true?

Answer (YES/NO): NO